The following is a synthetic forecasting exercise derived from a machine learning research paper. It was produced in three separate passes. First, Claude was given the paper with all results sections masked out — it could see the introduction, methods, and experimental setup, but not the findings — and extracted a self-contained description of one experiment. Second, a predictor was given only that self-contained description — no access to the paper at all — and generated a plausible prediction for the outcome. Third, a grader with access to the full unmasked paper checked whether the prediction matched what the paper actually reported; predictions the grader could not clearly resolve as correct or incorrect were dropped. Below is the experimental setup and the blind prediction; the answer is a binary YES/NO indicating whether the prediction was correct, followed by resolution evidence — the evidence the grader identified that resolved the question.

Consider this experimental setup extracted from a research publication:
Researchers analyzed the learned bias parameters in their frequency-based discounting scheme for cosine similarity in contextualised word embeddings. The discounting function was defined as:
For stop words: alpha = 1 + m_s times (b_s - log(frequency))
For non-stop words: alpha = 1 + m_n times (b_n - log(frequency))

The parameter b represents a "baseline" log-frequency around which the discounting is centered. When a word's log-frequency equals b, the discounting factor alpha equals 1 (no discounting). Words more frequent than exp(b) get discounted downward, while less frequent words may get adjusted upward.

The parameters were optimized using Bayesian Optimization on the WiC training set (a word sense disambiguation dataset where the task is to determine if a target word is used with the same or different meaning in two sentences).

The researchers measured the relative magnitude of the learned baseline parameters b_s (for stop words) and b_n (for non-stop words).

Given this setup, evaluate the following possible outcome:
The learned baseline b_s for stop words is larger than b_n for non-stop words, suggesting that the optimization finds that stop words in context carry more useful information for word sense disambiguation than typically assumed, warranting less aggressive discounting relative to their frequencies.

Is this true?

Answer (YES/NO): NO